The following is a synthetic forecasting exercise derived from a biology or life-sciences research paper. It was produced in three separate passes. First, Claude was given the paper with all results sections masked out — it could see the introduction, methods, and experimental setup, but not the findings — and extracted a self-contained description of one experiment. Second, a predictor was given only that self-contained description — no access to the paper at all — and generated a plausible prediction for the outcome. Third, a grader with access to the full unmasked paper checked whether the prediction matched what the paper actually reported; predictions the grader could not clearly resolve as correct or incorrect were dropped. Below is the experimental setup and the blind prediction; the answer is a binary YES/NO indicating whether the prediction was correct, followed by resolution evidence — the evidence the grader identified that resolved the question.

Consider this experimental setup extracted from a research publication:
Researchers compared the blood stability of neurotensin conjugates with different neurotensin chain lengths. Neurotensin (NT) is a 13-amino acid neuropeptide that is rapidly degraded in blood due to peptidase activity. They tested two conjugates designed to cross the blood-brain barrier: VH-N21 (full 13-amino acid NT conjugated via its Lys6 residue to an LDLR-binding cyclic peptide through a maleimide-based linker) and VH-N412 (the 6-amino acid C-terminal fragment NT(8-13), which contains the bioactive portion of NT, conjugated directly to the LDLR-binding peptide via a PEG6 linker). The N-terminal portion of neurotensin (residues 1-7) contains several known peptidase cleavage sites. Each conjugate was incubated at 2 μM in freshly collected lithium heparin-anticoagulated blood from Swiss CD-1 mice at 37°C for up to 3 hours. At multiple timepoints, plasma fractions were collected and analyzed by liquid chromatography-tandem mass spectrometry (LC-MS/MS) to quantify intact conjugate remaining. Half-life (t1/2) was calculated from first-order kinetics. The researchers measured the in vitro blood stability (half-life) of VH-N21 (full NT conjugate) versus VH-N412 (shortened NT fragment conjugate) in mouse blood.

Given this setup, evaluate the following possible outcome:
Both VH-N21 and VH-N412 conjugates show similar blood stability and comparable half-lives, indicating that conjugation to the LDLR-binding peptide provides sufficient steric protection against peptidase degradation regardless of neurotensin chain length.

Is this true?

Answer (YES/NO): NO